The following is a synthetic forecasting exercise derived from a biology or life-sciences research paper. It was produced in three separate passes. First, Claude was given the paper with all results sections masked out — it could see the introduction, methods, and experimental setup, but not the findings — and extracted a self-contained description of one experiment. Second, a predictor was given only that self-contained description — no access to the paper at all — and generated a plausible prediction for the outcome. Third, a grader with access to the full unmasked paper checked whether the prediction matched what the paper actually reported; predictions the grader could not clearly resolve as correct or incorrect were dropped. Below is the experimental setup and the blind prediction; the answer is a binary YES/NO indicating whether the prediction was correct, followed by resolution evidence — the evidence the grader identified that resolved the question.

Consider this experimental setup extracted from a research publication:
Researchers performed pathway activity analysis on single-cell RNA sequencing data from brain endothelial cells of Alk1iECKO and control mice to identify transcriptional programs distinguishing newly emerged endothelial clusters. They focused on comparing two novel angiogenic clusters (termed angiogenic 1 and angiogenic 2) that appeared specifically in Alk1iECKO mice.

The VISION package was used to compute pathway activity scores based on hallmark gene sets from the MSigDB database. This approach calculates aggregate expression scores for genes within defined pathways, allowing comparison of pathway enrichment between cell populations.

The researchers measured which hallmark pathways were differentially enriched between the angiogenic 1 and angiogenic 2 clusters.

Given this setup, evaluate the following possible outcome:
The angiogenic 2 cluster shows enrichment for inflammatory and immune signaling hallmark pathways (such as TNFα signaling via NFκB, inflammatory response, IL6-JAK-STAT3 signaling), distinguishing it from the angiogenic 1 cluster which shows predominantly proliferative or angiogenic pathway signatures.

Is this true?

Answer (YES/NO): NO